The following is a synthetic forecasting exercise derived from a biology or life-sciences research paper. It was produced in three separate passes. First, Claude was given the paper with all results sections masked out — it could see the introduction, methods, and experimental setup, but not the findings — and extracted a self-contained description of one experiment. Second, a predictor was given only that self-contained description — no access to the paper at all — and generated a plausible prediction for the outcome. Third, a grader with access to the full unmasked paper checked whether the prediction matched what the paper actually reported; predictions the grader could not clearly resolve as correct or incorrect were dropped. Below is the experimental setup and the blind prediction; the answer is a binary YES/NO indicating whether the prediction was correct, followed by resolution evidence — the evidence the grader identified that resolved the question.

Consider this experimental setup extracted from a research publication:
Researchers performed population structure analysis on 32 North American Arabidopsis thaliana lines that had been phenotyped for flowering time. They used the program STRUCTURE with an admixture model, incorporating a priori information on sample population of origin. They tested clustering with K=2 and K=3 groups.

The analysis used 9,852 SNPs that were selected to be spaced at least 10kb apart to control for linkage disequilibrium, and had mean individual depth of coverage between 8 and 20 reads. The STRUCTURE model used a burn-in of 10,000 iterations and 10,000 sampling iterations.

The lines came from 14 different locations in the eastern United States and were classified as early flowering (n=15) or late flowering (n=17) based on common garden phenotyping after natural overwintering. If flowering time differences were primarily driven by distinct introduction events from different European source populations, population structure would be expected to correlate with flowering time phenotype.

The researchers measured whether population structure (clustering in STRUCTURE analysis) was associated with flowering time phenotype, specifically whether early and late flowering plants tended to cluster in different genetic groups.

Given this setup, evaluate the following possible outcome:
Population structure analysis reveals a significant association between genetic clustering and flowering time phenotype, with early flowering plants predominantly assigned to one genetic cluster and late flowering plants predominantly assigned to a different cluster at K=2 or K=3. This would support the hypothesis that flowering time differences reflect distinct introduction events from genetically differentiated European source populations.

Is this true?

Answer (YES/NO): NO